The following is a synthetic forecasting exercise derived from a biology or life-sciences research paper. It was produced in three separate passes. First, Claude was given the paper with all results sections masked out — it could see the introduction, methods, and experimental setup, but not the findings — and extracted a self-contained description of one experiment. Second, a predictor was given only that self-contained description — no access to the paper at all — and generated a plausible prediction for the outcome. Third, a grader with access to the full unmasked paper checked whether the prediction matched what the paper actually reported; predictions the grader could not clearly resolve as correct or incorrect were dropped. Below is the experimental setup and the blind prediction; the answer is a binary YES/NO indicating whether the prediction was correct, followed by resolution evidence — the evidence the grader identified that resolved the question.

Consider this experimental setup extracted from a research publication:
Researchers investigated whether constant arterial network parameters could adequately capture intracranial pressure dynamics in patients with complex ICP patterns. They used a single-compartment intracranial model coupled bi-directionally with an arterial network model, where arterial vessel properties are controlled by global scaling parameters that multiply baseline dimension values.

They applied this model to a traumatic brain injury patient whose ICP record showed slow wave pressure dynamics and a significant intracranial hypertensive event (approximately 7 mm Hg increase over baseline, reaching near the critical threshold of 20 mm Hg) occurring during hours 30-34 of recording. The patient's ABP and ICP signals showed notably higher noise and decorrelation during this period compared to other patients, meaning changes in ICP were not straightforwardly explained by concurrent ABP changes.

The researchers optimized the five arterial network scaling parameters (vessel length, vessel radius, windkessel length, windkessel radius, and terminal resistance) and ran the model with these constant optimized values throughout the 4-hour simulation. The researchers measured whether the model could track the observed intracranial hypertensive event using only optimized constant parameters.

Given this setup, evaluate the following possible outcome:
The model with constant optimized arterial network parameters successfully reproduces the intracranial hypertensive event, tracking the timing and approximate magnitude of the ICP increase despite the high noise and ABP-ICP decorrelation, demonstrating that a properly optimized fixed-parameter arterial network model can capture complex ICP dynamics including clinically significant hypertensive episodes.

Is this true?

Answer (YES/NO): NO